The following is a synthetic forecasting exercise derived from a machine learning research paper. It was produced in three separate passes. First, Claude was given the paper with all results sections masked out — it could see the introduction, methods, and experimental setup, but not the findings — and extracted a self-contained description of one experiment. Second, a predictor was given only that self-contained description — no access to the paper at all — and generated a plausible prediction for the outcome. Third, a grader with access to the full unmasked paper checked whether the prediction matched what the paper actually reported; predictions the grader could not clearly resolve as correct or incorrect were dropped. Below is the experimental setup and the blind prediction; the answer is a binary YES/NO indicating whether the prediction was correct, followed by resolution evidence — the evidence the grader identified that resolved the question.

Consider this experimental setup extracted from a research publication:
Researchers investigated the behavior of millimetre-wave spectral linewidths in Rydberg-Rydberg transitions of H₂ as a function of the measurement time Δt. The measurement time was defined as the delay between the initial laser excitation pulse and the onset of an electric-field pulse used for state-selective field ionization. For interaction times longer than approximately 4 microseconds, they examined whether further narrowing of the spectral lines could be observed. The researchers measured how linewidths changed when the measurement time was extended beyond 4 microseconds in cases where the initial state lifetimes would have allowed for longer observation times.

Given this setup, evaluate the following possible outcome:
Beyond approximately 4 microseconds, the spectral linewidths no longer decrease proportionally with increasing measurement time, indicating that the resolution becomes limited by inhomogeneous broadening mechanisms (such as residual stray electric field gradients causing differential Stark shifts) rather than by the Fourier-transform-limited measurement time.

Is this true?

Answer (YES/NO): YES